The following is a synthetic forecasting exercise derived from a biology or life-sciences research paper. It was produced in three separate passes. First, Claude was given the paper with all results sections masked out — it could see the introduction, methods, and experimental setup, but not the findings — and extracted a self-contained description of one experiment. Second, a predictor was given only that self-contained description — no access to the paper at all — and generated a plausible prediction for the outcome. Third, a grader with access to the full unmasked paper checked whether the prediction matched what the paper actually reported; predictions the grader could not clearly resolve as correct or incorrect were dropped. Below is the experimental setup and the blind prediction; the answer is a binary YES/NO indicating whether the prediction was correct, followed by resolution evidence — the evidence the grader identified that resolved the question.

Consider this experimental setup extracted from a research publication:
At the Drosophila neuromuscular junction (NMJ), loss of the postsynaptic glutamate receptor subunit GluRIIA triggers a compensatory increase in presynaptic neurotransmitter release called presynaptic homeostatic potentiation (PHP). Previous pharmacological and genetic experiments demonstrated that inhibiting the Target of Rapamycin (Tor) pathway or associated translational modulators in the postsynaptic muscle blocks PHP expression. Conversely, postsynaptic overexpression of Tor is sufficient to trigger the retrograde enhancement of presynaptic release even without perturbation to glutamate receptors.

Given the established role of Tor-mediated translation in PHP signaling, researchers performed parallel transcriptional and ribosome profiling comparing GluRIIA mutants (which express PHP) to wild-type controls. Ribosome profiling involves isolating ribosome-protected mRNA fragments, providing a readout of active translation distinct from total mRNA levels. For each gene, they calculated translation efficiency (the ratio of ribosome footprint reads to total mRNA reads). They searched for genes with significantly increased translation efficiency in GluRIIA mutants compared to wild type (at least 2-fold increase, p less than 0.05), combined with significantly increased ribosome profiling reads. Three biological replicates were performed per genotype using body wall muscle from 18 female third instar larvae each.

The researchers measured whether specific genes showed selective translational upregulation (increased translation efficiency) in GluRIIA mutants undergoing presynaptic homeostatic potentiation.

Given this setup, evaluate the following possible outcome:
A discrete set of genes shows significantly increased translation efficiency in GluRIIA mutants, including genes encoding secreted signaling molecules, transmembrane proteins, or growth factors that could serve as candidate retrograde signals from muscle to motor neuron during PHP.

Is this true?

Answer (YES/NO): NO